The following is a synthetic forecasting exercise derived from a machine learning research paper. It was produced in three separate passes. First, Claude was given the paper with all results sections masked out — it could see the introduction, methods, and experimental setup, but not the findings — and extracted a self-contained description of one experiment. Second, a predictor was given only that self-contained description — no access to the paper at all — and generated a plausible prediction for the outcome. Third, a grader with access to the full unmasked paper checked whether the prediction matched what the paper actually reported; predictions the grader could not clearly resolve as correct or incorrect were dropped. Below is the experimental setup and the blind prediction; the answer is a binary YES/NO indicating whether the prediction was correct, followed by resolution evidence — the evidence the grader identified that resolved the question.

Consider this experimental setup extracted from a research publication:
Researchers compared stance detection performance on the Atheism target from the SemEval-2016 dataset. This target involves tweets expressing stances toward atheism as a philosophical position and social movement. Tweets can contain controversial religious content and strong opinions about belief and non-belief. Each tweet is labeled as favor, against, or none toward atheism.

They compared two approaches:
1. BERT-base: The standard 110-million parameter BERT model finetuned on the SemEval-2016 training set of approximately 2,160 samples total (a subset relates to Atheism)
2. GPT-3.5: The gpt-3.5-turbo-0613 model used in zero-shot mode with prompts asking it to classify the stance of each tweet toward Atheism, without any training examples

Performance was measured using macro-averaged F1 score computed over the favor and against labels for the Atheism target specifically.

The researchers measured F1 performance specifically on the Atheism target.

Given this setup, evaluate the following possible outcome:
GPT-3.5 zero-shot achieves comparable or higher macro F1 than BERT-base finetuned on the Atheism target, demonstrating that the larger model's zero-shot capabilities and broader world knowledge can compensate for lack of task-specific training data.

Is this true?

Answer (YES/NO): NO